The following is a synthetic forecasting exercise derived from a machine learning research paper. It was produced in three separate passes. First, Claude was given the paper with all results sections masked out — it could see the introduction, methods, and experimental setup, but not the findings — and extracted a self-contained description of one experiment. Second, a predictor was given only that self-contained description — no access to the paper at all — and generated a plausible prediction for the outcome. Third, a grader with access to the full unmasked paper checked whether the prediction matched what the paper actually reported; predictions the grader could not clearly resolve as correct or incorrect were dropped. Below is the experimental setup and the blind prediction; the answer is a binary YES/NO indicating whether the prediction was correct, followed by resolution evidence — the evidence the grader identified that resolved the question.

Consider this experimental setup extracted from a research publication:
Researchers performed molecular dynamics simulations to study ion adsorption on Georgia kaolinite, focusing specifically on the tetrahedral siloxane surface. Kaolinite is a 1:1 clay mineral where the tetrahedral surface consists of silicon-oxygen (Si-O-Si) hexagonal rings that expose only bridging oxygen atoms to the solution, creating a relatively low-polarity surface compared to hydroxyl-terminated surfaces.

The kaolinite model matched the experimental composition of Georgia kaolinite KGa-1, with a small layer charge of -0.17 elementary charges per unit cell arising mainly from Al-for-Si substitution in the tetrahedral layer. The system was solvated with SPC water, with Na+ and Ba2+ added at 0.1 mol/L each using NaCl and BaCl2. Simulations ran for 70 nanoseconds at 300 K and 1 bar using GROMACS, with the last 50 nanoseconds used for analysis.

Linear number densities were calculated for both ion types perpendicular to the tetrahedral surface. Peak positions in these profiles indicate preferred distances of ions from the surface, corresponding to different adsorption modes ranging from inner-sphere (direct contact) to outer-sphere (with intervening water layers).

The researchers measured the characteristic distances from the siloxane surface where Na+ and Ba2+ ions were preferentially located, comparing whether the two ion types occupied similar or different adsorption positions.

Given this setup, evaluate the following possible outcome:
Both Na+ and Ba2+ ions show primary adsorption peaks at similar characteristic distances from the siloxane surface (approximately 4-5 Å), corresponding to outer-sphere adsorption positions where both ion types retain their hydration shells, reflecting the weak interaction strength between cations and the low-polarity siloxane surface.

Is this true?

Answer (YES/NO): NO